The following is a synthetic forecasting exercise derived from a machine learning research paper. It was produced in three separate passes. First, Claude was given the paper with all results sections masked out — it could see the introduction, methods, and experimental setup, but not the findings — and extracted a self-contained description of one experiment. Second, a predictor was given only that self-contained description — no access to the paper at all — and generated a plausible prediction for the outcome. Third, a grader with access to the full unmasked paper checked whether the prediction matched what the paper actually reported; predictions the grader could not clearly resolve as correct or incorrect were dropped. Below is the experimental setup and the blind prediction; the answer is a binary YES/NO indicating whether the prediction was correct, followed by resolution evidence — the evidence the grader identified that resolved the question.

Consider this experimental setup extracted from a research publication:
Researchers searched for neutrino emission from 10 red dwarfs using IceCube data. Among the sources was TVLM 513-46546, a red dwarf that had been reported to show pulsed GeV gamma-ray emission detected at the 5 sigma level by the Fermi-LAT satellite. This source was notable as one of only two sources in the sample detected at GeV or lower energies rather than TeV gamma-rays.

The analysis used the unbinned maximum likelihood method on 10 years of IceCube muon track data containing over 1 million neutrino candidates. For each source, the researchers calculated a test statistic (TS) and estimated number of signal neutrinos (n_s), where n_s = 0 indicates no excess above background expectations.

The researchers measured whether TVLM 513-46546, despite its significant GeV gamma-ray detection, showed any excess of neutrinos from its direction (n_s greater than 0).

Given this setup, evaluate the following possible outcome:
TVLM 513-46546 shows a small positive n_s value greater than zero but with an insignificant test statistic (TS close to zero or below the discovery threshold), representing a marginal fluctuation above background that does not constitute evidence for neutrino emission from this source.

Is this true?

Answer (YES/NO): NO